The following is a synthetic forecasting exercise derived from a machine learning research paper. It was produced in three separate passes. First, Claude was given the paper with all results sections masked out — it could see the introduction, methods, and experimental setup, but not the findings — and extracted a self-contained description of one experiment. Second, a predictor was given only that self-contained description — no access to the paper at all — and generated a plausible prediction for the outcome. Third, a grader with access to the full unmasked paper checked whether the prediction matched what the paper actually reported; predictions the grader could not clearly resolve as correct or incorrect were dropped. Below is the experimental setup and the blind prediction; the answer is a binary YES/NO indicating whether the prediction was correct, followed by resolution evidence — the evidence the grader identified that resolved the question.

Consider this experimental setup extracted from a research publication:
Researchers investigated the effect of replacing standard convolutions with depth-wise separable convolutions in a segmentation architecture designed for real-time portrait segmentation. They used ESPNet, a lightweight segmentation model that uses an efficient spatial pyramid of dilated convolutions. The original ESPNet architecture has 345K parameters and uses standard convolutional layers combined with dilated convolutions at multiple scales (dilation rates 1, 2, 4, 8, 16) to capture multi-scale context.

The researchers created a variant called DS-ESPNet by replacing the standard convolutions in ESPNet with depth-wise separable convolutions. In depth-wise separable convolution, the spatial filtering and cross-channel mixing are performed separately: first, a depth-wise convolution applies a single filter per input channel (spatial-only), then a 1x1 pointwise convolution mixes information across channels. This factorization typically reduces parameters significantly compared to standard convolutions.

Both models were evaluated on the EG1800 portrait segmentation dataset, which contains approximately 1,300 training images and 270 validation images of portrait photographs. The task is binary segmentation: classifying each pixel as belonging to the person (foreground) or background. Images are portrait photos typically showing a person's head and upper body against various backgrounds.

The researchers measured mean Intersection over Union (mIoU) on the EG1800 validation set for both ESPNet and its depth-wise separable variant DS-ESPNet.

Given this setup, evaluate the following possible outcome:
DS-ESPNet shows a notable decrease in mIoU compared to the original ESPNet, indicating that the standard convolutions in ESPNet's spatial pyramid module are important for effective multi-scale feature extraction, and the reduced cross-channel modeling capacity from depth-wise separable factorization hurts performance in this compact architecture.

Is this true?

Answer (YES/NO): YES